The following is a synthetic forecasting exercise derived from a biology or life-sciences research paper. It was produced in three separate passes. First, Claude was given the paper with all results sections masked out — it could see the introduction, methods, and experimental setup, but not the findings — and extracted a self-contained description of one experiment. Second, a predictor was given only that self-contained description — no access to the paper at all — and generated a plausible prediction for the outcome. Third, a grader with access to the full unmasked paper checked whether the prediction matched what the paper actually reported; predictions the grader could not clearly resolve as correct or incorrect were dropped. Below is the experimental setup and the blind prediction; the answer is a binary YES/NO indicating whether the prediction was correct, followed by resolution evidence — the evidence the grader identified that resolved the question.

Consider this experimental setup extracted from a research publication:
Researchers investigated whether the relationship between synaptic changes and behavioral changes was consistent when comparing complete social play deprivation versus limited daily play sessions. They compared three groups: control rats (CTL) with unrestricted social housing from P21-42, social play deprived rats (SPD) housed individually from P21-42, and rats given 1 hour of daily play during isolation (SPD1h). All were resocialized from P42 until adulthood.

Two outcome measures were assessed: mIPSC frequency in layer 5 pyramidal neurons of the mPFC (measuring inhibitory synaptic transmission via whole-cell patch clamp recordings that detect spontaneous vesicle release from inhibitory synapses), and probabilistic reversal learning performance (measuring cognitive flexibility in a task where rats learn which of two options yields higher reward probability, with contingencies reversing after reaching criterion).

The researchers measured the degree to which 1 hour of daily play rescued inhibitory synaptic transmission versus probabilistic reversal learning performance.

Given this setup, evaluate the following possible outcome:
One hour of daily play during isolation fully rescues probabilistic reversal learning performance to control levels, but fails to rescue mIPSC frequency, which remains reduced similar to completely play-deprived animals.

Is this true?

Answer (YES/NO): NO